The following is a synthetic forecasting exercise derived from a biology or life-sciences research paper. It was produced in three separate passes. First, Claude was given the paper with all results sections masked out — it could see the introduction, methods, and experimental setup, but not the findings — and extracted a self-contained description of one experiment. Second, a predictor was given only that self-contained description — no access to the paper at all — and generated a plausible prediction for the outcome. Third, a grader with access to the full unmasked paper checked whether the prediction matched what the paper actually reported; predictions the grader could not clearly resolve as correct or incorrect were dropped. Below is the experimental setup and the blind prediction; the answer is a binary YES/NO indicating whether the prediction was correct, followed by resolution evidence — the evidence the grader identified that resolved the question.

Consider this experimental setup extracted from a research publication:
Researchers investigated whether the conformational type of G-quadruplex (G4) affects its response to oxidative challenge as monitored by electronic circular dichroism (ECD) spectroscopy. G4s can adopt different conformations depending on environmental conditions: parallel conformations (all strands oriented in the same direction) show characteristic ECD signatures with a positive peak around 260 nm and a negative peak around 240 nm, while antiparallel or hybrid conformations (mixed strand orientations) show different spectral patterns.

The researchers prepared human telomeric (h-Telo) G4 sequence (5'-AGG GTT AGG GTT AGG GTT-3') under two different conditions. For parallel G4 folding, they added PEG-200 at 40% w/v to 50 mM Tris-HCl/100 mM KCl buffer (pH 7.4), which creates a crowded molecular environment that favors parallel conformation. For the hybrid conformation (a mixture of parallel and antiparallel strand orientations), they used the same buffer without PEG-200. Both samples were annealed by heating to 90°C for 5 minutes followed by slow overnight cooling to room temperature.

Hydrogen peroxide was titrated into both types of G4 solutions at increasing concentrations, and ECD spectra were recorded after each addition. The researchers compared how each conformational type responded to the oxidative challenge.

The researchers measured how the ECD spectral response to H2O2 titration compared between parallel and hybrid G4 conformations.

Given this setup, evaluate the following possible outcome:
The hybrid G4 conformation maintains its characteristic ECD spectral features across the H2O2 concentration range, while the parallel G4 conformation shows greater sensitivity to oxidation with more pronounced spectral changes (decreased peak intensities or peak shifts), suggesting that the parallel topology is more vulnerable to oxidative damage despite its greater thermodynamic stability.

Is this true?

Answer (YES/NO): NO